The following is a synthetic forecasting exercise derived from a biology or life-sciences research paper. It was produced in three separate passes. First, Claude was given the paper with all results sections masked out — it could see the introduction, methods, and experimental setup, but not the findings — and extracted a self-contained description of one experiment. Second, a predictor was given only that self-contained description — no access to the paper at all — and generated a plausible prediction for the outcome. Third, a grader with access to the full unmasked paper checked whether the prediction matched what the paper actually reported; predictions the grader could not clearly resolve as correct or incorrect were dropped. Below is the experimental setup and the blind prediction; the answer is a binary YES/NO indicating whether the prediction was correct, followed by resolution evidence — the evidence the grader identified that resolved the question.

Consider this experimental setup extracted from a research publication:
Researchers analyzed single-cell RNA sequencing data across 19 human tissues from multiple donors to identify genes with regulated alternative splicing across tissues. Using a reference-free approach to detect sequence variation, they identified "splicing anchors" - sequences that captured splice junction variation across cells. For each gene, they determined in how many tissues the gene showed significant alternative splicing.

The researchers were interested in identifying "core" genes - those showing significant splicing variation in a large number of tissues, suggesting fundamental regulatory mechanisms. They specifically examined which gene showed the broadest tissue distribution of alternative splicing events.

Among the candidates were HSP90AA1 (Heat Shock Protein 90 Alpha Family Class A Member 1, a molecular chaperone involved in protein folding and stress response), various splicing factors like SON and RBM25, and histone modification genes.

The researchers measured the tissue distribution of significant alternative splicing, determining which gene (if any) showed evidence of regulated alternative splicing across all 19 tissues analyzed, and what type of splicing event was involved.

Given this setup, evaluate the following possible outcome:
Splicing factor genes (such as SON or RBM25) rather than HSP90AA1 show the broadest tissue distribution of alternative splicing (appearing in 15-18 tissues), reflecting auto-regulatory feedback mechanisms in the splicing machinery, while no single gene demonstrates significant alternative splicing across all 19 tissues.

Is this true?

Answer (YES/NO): NO